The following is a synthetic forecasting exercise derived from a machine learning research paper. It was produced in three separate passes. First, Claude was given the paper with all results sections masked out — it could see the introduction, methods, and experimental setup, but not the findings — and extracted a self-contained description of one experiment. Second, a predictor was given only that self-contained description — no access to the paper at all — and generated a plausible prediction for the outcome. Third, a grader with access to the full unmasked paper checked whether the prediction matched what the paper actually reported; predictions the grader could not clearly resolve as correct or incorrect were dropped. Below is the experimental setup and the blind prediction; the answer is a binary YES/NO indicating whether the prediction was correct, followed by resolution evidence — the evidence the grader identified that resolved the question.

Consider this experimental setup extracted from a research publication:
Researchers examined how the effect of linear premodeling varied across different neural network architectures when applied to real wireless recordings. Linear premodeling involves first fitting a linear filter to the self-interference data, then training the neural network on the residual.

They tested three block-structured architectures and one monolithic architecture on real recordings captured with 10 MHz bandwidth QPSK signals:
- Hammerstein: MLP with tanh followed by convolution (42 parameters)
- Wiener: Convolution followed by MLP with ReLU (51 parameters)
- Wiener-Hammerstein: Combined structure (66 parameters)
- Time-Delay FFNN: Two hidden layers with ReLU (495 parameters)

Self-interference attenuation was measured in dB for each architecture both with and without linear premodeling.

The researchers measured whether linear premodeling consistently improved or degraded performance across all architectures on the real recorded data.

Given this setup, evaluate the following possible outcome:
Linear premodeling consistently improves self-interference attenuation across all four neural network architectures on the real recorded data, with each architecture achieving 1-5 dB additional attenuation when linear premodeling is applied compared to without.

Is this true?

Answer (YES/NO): YES